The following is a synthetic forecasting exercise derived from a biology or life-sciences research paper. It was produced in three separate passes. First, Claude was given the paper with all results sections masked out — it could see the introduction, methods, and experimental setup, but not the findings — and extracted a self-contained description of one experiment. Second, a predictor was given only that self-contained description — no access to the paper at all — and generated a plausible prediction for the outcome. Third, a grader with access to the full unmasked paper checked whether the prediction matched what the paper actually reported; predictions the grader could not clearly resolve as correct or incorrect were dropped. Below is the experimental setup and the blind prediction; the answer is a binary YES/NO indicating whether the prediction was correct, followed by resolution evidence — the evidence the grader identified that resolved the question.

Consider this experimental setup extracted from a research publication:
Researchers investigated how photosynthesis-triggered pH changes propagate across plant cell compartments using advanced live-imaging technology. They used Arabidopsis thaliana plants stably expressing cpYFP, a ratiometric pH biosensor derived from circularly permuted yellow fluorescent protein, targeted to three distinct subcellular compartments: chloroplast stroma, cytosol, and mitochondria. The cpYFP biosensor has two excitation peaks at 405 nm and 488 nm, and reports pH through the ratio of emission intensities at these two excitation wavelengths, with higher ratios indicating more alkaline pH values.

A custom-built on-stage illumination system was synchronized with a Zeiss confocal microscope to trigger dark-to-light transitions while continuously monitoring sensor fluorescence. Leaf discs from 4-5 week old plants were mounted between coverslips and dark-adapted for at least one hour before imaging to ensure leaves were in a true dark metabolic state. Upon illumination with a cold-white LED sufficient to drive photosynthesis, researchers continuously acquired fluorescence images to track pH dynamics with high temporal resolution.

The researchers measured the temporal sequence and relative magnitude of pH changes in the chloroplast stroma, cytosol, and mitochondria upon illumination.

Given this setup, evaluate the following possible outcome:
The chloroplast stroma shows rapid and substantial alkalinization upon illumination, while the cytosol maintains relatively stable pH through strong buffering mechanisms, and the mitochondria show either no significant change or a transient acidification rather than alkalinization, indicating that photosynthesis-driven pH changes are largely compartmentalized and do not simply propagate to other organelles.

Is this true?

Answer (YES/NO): NO